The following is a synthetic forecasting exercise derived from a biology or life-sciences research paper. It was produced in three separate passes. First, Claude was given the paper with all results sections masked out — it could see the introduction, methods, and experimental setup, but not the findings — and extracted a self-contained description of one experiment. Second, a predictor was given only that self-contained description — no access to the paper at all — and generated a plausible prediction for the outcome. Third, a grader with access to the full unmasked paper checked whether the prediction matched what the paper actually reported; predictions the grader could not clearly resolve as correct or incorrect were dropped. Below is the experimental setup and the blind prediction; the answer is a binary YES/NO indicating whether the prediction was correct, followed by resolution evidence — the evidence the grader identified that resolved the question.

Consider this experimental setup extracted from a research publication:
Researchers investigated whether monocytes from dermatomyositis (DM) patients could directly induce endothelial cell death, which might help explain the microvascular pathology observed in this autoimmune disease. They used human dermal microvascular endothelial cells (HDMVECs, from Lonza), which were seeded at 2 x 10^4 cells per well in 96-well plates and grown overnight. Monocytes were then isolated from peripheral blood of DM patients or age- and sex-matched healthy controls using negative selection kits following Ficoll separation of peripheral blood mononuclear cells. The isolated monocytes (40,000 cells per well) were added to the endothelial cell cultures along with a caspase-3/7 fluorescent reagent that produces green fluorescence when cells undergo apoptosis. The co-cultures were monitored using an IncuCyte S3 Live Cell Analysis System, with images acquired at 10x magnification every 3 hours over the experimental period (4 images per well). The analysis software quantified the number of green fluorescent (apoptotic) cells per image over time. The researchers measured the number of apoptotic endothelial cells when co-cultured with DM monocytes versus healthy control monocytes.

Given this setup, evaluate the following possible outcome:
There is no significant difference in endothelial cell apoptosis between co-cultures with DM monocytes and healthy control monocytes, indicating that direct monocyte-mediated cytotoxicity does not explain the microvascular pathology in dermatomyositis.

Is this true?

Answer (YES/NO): NO